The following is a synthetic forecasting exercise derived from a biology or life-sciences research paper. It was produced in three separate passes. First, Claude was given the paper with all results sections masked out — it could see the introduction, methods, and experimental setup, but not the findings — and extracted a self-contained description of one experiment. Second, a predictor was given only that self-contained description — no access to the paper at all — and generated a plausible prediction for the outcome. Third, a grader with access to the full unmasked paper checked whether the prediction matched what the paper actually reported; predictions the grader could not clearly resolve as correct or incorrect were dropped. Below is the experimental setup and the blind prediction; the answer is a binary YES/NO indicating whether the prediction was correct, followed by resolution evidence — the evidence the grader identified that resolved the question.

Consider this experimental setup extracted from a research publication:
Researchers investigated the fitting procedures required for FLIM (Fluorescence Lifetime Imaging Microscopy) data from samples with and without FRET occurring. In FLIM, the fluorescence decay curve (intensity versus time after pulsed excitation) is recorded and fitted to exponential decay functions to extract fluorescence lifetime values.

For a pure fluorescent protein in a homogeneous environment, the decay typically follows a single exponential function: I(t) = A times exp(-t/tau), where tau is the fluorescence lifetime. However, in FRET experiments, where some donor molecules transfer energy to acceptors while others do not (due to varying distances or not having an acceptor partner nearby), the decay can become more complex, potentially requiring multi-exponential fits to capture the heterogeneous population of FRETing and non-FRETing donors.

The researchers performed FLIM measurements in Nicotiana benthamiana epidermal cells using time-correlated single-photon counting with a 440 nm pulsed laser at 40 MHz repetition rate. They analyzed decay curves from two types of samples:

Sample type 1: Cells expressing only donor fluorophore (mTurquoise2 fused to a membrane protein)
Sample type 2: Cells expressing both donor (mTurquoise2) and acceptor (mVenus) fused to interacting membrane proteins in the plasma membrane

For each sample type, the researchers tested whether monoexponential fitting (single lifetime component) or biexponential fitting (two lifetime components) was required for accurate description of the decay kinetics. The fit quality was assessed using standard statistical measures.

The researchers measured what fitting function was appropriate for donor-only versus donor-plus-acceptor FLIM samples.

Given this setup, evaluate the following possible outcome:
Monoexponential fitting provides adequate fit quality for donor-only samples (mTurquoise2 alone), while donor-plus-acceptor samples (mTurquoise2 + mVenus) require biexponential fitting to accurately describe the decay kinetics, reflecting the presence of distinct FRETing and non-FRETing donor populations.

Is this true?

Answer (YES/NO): YES